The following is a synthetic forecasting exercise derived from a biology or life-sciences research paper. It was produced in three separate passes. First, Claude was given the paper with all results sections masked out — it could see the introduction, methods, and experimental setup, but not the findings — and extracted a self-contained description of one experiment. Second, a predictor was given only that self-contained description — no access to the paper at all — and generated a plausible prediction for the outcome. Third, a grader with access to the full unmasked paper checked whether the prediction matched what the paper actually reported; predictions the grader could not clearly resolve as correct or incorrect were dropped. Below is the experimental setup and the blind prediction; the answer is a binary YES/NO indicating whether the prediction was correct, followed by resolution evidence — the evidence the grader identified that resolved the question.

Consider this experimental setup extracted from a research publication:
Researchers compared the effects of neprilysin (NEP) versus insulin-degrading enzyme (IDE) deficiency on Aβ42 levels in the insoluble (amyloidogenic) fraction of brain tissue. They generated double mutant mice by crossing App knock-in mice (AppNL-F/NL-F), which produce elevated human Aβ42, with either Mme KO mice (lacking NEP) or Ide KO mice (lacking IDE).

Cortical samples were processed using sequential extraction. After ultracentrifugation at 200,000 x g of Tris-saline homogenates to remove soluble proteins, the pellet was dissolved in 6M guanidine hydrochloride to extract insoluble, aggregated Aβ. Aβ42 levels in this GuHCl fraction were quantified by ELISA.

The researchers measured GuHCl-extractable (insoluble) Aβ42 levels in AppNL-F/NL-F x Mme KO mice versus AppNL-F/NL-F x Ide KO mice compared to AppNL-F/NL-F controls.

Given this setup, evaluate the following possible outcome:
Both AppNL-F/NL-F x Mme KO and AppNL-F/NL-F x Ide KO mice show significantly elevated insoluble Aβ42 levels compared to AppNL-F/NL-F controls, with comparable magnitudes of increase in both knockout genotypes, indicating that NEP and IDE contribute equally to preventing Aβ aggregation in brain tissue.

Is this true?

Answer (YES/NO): NO